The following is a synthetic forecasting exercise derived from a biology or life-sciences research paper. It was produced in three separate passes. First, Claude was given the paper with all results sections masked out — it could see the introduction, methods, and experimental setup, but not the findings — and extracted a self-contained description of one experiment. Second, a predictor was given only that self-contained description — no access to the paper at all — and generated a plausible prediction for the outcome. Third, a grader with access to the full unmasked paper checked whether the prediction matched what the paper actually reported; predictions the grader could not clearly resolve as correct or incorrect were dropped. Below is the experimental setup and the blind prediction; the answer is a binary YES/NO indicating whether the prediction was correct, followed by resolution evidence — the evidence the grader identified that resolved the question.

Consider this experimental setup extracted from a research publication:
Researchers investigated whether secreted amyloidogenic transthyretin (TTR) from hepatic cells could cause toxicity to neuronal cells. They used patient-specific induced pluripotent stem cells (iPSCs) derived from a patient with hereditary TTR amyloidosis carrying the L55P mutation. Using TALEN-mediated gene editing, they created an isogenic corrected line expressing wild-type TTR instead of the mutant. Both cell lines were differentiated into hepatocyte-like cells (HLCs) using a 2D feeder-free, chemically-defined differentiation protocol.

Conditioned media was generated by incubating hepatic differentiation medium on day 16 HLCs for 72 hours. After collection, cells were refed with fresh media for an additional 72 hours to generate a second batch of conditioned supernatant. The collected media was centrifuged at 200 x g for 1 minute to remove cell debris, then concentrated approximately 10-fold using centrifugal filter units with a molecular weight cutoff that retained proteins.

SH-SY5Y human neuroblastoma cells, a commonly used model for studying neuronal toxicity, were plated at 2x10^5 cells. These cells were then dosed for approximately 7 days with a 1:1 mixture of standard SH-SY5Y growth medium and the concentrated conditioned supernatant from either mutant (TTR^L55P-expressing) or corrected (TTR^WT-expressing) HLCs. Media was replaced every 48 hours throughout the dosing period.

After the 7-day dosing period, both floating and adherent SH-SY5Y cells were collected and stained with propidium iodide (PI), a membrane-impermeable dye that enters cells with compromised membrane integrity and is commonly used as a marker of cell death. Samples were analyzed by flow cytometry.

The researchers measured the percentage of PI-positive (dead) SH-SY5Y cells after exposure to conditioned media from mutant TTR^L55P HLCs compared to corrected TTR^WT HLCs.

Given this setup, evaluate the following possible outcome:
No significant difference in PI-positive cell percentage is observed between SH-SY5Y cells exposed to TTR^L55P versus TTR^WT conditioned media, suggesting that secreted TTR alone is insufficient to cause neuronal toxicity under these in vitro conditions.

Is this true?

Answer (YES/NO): NO